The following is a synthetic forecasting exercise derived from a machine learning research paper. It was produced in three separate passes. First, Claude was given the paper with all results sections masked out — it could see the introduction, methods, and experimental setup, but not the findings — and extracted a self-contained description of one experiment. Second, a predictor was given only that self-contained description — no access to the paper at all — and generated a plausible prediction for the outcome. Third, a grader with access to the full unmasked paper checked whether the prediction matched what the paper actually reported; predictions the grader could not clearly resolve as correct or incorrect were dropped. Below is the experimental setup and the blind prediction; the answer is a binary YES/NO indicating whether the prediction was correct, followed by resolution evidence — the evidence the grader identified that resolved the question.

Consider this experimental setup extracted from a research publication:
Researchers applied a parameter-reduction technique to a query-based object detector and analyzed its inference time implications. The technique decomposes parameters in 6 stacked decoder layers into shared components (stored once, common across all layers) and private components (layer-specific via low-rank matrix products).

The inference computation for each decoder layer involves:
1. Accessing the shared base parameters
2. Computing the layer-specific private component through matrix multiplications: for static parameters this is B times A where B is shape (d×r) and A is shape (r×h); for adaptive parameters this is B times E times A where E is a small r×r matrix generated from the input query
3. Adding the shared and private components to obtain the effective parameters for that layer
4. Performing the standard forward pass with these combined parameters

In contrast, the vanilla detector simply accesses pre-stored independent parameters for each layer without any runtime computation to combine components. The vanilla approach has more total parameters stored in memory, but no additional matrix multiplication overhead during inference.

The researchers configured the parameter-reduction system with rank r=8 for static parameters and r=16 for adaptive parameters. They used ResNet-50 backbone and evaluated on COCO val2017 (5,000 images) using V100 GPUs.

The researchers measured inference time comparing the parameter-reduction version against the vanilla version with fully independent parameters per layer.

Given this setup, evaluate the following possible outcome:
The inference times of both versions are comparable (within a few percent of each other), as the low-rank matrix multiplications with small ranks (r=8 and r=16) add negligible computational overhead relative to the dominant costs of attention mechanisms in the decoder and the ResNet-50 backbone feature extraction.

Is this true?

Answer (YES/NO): NO